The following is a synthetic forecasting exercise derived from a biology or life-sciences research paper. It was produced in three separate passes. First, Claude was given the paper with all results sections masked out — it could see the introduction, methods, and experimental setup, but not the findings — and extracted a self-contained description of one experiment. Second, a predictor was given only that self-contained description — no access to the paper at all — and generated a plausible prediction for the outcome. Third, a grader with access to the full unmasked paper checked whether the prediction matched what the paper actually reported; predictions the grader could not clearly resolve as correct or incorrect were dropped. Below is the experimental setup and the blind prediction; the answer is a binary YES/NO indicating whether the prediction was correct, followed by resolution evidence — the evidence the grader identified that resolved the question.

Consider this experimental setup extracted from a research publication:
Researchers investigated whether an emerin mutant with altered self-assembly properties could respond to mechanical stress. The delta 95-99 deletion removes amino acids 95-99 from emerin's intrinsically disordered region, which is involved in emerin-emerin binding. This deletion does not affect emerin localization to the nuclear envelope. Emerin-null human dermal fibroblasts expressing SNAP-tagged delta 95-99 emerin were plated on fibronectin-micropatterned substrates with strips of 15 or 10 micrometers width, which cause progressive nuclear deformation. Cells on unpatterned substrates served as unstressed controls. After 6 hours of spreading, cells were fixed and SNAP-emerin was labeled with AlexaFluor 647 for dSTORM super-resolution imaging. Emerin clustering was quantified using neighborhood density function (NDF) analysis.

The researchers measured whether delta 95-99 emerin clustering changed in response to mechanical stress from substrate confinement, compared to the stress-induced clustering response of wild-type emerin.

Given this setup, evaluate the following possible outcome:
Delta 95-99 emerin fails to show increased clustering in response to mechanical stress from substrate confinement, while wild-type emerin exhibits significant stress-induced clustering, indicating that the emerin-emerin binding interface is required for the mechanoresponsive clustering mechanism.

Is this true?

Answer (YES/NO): NO